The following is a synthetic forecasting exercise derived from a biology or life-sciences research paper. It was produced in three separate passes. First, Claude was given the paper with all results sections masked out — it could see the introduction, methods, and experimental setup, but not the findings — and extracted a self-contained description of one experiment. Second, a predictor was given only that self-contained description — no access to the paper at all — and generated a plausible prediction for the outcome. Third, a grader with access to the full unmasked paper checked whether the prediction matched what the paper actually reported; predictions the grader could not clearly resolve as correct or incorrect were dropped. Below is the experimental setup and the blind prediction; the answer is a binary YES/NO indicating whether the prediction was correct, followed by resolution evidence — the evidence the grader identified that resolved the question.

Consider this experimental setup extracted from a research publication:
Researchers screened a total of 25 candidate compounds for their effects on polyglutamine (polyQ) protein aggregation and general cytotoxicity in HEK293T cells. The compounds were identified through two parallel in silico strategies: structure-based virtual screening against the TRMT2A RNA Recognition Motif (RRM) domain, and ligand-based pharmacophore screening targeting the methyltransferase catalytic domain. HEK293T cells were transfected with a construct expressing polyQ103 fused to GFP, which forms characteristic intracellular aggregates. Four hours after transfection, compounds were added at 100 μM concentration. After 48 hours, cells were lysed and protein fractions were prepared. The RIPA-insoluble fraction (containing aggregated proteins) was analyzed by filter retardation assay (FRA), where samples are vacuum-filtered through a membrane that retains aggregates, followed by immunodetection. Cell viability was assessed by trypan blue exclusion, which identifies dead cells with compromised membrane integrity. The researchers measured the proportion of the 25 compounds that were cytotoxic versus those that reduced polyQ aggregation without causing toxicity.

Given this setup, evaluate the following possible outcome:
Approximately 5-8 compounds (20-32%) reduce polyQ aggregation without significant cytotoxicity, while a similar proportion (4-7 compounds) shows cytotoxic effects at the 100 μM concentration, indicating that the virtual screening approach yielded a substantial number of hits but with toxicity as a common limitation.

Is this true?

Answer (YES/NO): NO